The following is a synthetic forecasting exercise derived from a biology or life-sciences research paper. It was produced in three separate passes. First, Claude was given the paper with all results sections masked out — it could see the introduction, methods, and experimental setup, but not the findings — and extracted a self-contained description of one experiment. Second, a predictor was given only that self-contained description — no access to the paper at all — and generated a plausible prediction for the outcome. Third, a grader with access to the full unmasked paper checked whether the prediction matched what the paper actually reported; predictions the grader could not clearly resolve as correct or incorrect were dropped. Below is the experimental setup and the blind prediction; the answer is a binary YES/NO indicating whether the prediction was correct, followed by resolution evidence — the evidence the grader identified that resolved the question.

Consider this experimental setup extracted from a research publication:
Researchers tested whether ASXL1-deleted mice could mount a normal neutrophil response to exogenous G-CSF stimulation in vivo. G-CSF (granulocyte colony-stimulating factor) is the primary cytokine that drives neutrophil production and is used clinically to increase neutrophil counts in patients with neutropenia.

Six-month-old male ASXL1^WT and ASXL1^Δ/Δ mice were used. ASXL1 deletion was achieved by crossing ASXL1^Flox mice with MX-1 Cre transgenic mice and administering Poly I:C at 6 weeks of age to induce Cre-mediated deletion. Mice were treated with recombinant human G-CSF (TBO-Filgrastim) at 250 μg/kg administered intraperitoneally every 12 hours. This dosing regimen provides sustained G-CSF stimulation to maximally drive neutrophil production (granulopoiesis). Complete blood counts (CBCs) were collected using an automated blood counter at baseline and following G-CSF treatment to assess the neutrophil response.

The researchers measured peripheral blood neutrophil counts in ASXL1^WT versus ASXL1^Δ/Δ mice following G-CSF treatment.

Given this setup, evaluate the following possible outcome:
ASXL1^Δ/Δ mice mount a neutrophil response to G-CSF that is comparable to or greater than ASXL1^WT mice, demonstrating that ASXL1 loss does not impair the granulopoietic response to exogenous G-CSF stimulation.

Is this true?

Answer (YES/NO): NO